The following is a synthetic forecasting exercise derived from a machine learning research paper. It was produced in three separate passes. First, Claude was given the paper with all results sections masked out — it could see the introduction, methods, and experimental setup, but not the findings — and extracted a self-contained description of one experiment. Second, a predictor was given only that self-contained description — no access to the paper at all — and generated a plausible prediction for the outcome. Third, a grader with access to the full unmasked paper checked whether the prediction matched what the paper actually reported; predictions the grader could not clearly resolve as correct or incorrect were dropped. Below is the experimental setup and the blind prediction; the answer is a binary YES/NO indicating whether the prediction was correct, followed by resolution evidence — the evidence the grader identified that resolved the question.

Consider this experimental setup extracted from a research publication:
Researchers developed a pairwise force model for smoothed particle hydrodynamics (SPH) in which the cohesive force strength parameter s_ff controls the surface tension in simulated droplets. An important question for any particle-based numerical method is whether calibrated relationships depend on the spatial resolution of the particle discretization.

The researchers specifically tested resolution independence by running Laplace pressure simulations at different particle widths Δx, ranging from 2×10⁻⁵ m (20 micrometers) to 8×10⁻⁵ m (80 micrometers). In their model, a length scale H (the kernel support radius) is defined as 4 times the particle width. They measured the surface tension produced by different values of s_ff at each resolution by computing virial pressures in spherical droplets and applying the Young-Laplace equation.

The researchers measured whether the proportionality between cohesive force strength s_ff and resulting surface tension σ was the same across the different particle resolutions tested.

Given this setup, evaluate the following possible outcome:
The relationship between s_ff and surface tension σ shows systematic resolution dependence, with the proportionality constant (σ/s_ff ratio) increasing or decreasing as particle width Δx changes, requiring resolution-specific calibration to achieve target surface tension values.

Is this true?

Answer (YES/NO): NO